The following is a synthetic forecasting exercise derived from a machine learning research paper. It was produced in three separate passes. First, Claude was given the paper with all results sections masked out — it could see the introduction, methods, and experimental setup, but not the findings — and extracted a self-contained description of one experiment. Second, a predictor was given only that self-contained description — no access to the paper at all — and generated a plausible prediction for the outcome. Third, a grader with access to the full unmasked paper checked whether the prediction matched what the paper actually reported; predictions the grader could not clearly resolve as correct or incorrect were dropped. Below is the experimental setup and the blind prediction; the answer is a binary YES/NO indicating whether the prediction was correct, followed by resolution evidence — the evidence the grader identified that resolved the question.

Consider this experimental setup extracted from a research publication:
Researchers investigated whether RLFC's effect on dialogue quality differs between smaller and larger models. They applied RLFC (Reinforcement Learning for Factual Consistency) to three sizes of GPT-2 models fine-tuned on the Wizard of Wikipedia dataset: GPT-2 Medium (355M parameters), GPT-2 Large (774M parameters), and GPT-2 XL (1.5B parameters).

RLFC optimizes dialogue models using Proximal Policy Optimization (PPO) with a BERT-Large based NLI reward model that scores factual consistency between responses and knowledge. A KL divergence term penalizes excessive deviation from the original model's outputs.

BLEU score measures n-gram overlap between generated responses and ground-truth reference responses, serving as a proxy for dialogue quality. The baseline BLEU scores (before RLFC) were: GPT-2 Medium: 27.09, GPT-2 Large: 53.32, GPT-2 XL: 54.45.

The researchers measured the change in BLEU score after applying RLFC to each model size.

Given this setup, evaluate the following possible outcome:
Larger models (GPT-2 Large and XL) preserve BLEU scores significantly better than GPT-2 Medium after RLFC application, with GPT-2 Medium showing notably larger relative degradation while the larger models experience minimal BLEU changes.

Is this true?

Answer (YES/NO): NO